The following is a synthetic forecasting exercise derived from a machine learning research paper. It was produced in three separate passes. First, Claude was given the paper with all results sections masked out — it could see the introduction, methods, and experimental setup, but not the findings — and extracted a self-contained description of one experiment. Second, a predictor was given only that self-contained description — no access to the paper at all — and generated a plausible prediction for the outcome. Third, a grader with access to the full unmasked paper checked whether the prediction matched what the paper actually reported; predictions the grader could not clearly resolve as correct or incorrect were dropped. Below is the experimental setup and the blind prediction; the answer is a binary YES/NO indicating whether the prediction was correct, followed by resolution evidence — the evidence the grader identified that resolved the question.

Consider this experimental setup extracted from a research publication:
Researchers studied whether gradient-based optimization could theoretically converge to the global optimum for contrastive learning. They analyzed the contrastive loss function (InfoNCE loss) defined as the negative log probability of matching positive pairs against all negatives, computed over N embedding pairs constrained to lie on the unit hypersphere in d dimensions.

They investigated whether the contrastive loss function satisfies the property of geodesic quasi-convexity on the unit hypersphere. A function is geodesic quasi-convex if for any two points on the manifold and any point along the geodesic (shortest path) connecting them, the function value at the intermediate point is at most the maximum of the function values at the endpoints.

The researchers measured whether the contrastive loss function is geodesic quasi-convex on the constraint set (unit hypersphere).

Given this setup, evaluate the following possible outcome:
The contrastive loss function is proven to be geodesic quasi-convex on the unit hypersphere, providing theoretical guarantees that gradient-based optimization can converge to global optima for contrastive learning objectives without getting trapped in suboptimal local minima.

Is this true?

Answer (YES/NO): NO